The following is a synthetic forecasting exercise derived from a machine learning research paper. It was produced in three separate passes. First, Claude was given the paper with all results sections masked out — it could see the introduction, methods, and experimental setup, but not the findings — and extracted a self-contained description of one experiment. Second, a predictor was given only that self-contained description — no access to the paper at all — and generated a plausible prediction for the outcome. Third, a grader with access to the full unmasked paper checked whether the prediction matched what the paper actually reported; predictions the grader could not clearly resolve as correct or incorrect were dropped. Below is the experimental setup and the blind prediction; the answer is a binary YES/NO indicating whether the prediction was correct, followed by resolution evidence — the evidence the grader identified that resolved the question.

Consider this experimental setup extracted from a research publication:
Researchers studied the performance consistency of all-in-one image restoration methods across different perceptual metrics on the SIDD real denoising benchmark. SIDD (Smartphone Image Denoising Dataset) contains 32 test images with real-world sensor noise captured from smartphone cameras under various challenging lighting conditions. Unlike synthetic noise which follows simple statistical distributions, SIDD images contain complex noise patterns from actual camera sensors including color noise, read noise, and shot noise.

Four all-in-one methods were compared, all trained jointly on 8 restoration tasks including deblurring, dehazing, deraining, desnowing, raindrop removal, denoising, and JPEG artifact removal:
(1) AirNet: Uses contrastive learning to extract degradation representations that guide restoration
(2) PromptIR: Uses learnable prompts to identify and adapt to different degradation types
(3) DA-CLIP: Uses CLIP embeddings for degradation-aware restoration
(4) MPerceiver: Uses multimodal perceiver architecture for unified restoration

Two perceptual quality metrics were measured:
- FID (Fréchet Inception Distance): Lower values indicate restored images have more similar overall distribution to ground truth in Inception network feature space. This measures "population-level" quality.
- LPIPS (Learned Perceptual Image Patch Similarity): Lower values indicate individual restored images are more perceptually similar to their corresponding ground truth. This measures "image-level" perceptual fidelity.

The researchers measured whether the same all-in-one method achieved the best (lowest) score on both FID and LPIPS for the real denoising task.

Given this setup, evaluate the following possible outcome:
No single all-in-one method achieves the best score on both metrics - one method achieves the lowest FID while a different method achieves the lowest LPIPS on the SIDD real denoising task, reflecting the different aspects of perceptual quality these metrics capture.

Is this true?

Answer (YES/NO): YES